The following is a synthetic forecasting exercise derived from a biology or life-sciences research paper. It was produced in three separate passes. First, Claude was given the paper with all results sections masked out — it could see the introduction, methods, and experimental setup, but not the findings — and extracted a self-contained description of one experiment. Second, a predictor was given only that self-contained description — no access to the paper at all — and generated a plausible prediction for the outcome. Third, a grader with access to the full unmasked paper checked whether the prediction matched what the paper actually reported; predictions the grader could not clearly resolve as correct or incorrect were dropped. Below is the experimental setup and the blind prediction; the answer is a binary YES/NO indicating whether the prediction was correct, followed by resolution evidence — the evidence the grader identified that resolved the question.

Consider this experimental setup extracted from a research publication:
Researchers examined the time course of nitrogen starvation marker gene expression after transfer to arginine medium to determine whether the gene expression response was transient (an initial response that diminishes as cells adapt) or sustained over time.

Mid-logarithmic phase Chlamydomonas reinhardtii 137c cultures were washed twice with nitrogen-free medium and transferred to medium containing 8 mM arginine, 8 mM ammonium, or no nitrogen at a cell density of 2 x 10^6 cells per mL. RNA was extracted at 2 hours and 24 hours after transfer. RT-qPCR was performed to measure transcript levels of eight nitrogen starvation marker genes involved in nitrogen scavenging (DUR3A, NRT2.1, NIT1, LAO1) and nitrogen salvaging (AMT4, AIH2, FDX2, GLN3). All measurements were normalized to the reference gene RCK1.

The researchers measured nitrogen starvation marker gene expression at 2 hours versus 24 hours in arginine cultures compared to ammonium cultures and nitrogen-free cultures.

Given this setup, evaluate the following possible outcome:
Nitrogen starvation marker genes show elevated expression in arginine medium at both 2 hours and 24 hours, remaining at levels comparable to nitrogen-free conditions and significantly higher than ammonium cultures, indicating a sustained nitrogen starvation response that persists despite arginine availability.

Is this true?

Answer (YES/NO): NO